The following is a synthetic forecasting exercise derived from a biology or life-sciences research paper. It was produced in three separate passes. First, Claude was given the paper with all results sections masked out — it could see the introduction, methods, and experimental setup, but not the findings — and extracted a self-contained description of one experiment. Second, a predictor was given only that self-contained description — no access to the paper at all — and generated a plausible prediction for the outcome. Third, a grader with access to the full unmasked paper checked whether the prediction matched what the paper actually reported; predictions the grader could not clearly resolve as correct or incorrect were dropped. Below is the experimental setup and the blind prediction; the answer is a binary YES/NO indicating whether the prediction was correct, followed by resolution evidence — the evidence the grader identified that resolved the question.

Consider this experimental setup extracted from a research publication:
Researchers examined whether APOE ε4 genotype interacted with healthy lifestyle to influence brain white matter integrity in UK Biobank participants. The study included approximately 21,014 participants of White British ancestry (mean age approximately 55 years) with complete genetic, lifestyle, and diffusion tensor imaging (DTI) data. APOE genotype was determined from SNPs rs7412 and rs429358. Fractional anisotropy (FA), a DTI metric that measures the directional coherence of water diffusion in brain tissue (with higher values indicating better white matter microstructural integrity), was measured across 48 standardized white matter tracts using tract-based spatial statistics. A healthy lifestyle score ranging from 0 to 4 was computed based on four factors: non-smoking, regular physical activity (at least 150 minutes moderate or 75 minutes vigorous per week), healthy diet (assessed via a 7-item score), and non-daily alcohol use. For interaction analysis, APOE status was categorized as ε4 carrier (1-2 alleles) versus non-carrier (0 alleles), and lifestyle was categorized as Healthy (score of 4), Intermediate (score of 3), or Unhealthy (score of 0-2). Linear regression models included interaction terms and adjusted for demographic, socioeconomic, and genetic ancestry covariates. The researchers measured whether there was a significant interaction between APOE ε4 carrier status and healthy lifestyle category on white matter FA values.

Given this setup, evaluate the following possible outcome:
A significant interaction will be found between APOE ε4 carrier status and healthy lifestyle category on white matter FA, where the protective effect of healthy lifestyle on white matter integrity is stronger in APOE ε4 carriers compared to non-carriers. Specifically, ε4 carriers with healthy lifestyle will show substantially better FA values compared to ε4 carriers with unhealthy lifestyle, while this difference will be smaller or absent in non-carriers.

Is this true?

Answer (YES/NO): NO